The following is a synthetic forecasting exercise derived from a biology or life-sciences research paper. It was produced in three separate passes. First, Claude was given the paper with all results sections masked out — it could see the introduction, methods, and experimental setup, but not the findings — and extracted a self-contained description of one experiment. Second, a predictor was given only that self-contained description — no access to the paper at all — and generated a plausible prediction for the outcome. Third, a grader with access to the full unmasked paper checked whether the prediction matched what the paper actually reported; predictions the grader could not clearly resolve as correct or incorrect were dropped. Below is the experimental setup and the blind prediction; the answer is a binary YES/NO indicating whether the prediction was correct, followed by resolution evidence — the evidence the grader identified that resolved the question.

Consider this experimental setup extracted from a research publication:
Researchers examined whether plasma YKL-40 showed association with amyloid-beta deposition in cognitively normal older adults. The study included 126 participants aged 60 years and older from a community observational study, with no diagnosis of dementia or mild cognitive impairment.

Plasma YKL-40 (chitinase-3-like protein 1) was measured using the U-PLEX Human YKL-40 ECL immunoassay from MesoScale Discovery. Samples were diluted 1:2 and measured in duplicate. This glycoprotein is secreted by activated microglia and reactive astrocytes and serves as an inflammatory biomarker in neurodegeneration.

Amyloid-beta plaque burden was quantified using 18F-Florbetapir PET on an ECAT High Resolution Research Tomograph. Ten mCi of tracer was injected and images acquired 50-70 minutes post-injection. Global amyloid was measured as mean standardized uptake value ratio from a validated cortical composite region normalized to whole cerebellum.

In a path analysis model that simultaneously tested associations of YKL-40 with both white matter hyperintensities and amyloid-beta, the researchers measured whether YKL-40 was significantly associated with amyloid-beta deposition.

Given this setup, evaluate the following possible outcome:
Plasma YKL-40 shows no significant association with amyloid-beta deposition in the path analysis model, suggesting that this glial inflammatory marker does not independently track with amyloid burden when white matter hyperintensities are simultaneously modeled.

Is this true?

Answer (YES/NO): YES